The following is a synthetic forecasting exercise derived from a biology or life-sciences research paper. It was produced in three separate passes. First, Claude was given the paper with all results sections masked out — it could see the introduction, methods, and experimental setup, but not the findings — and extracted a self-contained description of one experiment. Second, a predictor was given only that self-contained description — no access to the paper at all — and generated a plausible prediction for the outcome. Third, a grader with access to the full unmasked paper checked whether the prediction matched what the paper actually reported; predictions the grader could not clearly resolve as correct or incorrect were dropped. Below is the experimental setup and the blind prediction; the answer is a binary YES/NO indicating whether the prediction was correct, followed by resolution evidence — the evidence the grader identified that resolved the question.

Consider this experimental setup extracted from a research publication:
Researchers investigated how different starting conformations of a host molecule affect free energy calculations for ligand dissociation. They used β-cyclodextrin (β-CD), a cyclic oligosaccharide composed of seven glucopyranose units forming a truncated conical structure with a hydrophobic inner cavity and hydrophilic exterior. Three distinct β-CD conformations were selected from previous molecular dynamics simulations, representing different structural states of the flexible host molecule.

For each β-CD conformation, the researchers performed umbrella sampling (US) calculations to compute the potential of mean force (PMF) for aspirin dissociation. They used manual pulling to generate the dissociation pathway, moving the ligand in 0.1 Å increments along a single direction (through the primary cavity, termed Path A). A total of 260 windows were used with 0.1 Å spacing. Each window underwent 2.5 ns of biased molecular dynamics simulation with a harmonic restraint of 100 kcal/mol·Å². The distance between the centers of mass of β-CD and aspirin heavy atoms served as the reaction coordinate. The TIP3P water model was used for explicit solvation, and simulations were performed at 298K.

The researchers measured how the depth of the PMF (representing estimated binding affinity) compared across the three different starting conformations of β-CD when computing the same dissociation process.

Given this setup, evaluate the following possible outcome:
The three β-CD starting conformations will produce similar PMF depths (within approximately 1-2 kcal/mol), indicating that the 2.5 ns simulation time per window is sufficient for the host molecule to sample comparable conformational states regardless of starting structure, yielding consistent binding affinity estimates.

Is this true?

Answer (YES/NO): NO